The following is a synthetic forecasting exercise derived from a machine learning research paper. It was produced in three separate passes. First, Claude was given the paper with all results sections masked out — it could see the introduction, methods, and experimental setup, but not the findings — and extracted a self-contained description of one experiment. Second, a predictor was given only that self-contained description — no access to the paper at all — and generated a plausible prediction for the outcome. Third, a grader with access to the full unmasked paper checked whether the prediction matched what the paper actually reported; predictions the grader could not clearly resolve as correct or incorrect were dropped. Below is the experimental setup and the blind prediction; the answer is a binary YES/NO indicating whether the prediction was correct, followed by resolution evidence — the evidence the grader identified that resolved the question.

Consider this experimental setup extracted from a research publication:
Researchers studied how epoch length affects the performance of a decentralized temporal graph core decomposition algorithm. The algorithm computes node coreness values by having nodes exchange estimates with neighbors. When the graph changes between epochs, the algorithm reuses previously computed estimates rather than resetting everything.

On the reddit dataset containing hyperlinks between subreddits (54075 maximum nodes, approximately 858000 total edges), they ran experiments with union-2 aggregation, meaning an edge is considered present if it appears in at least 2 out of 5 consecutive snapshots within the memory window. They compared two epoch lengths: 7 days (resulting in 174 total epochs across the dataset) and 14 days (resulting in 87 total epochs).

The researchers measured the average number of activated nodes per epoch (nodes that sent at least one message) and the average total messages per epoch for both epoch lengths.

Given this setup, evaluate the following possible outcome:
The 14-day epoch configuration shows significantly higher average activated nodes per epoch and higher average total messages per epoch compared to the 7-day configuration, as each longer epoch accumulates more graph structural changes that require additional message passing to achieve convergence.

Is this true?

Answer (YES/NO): NO